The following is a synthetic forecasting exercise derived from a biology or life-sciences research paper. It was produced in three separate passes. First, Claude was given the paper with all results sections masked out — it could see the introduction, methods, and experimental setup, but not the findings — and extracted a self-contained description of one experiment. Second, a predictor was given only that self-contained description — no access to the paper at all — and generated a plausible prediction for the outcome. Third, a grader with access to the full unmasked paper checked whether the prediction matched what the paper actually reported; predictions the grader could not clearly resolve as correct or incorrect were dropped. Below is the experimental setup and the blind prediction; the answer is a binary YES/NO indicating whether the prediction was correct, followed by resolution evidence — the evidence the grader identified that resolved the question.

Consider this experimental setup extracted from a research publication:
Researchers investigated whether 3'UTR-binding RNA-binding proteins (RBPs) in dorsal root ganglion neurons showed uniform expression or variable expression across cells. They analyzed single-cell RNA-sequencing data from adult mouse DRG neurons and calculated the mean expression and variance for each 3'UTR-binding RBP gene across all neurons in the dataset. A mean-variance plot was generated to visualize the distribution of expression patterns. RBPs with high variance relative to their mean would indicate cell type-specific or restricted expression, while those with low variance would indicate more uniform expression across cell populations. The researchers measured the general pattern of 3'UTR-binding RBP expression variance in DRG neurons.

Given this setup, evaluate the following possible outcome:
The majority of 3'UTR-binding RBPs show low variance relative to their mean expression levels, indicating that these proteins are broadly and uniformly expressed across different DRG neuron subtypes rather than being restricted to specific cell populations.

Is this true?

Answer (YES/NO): YES